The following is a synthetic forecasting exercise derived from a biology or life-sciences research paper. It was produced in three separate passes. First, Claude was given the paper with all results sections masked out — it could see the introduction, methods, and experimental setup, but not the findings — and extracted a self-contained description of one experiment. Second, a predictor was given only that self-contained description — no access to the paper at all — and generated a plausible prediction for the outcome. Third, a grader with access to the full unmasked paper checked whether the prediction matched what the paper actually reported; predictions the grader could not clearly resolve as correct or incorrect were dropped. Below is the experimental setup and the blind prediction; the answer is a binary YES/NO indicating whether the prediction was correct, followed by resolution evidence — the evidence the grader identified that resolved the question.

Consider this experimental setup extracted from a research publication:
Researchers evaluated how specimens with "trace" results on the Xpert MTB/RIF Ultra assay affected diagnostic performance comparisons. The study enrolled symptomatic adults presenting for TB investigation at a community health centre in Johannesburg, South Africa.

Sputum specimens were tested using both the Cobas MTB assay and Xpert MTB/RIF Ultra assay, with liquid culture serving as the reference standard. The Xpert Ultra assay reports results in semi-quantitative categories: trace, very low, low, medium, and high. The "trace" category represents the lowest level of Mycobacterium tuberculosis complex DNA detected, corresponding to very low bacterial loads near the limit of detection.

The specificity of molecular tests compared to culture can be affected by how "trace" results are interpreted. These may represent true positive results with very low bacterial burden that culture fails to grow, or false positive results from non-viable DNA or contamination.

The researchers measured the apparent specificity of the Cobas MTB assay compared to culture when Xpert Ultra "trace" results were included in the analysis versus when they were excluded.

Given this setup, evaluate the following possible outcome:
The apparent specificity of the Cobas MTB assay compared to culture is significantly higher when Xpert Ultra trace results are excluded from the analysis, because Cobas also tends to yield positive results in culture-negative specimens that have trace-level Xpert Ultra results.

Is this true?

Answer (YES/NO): NO